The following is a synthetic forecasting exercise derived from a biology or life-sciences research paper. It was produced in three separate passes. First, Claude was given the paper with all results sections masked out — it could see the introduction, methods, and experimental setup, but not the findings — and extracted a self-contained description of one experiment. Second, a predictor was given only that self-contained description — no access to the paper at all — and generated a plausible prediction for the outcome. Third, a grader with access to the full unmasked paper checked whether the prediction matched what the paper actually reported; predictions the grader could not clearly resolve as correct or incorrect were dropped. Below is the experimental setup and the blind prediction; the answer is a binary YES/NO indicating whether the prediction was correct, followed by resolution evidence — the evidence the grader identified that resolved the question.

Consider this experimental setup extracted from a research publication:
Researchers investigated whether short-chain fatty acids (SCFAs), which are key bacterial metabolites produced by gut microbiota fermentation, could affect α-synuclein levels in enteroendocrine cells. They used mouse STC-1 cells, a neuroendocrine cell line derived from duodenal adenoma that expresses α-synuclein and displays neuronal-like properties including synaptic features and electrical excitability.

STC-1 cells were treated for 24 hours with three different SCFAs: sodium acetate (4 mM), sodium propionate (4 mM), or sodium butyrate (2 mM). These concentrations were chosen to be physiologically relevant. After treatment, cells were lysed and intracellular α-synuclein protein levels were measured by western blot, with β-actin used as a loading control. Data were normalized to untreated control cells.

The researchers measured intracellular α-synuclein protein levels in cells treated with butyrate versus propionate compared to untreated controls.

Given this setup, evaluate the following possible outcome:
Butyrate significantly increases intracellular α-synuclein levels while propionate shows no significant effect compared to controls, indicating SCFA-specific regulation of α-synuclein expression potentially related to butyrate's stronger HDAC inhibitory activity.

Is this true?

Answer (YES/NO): NO